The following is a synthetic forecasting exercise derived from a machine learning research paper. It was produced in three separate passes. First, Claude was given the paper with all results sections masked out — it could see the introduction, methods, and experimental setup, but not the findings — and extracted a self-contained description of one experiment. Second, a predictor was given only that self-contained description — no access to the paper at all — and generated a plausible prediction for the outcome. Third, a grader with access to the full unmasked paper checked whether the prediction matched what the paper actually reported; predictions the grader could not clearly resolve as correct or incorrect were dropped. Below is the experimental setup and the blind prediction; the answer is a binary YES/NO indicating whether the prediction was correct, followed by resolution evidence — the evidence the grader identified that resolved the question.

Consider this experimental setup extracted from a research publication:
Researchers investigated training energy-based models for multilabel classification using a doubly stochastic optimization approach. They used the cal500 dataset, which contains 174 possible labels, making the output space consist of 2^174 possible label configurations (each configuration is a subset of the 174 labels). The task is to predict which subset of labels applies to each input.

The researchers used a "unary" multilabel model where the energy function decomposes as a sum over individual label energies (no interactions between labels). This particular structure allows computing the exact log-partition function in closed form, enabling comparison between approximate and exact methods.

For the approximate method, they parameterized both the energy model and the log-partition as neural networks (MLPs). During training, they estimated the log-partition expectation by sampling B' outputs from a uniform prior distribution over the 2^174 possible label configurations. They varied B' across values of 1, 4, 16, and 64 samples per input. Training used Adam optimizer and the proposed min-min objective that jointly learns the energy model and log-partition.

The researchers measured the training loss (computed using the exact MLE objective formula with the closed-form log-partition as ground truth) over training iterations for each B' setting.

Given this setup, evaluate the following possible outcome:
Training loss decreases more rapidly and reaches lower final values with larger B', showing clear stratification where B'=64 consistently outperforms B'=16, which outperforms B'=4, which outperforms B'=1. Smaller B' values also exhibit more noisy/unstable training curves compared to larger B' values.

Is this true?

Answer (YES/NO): NO